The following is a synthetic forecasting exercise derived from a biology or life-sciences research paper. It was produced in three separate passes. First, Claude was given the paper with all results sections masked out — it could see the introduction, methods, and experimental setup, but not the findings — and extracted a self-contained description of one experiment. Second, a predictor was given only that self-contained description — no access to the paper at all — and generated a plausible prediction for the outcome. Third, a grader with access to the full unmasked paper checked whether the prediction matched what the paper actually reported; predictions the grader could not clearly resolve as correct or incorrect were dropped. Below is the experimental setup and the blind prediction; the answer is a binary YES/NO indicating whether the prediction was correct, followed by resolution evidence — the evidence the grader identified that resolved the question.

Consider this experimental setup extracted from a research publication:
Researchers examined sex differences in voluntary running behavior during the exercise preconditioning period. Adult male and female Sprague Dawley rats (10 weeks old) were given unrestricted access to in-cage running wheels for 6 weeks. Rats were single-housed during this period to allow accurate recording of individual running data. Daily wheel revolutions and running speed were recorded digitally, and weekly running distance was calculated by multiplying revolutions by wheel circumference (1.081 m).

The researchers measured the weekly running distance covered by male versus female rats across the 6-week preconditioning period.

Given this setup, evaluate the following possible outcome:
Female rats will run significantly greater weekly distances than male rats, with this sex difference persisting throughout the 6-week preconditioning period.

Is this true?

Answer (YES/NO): YES